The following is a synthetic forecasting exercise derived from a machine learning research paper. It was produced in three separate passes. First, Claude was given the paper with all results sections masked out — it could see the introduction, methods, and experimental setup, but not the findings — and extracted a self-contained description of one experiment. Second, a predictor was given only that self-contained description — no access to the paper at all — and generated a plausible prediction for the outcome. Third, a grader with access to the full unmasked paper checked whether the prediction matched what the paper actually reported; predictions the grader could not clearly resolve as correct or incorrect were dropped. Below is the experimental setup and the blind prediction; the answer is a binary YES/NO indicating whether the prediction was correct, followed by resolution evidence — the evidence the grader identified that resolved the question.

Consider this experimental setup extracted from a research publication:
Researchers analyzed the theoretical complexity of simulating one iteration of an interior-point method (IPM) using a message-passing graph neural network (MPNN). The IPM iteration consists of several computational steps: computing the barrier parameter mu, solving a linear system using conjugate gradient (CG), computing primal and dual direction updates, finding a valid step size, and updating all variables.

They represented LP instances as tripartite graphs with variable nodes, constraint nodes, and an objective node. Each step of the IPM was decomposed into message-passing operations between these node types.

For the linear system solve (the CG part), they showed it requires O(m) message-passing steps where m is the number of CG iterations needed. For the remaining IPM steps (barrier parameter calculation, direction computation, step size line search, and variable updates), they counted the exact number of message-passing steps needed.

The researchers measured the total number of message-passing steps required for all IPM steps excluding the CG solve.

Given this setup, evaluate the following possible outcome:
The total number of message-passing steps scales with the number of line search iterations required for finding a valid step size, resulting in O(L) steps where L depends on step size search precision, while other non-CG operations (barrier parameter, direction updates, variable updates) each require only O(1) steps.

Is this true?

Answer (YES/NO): NO